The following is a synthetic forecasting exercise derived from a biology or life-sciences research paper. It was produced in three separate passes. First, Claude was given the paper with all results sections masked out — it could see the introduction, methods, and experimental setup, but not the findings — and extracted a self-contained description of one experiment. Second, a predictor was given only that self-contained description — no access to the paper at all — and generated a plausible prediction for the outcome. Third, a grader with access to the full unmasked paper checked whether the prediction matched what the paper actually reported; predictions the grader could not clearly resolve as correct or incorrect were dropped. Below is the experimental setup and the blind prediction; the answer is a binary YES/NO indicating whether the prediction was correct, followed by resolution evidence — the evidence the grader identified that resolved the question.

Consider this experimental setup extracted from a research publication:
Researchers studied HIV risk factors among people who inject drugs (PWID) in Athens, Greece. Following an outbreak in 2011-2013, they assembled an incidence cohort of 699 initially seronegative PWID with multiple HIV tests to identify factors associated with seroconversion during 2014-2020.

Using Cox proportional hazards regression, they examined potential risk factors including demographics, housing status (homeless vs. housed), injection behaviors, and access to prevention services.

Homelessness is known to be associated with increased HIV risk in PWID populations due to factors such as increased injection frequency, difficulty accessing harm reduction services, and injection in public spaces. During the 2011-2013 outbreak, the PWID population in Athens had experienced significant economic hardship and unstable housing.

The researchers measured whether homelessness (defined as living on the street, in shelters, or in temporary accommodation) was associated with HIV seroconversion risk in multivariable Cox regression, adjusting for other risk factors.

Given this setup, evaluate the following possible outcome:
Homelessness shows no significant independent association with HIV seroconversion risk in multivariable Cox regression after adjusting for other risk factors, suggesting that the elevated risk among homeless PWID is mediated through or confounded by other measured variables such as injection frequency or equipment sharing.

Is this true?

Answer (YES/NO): YES